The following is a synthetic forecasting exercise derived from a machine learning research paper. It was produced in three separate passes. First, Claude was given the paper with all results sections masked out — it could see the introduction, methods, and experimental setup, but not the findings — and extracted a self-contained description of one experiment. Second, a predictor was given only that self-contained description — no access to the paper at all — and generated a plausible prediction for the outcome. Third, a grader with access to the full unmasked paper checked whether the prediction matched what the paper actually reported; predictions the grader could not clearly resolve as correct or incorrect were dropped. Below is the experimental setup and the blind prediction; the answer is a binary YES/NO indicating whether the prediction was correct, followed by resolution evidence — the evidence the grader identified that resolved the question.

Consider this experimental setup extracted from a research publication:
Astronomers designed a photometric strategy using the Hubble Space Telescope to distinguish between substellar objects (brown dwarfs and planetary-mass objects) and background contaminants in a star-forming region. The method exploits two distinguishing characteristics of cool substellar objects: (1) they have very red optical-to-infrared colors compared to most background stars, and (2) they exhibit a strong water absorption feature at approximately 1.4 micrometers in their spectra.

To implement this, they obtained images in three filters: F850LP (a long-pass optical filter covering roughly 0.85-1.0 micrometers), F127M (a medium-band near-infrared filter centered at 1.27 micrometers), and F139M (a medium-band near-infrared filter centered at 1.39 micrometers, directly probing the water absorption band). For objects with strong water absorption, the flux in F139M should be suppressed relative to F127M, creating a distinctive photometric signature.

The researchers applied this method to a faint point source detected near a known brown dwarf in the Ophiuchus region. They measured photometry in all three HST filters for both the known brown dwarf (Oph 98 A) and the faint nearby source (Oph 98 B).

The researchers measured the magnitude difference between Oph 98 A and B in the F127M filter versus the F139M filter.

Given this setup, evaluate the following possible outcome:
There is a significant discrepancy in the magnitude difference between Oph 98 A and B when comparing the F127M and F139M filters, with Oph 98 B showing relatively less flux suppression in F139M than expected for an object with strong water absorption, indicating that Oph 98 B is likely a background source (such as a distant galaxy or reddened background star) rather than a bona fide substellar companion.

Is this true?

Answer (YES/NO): NO